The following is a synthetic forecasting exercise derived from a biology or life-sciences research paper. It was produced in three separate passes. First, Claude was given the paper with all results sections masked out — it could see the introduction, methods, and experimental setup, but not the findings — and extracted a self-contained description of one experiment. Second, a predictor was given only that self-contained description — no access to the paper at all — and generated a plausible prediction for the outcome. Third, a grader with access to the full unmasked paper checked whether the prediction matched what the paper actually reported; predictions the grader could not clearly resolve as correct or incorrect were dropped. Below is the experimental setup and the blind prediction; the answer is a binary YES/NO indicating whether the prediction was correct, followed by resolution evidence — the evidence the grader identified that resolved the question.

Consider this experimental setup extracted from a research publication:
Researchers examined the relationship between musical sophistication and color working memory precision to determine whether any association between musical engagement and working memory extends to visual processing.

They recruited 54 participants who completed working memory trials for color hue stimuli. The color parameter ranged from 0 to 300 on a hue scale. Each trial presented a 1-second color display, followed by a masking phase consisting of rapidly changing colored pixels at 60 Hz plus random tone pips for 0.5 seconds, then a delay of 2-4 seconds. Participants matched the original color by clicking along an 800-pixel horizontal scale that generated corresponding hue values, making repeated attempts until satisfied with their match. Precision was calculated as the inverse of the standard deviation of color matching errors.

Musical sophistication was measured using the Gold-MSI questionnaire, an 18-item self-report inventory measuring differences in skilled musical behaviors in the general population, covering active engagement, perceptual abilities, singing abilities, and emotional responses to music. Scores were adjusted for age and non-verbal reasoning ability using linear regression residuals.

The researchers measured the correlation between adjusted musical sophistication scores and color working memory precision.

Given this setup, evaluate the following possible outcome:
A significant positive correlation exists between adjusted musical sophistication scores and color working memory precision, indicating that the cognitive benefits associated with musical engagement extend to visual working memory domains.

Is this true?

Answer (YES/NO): NO